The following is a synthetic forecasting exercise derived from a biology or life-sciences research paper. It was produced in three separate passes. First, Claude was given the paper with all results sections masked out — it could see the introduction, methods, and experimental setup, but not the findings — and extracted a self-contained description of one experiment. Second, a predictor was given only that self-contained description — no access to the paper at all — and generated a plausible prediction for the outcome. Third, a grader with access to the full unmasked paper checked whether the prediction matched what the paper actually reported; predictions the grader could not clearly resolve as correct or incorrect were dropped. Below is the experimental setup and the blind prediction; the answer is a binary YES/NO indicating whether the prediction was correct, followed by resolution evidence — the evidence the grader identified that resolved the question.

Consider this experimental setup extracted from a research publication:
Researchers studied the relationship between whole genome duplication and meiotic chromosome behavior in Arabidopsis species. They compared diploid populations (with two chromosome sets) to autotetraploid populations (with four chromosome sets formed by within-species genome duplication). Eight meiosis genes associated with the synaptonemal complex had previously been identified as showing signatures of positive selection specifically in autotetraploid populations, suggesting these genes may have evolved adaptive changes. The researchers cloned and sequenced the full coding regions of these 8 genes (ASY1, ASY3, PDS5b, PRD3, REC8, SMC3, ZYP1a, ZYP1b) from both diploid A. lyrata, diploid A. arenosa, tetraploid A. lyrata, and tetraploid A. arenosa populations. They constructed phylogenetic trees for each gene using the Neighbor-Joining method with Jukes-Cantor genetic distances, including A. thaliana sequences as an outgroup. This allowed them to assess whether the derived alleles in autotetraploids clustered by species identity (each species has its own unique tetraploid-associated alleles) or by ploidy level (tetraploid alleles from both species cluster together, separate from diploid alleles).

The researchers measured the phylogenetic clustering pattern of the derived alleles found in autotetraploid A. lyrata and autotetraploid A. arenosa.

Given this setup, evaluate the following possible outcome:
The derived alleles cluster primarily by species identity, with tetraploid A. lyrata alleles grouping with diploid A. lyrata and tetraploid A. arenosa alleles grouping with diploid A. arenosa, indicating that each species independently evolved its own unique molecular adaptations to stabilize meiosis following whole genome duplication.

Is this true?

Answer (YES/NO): NO